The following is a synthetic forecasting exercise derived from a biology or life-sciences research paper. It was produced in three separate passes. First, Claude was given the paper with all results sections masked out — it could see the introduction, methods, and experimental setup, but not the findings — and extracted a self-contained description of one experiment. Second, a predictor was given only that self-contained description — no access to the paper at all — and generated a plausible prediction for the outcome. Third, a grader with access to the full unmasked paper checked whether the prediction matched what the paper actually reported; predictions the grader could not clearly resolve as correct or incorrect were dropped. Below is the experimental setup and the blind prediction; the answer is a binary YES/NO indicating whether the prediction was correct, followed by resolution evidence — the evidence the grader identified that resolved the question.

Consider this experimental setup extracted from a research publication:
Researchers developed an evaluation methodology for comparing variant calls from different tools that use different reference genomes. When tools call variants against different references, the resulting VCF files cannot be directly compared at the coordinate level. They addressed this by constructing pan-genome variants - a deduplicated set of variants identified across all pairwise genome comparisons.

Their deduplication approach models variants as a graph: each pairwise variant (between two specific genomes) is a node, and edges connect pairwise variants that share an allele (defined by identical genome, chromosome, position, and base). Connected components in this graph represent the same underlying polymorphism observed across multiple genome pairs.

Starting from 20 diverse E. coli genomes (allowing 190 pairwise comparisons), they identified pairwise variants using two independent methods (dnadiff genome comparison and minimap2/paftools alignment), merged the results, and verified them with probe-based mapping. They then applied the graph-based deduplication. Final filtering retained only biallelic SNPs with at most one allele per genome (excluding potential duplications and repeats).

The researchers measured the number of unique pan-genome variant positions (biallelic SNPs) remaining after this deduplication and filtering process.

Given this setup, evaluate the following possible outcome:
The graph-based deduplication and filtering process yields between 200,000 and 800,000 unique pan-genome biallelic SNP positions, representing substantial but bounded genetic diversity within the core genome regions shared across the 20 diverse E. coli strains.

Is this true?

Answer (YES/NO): YES